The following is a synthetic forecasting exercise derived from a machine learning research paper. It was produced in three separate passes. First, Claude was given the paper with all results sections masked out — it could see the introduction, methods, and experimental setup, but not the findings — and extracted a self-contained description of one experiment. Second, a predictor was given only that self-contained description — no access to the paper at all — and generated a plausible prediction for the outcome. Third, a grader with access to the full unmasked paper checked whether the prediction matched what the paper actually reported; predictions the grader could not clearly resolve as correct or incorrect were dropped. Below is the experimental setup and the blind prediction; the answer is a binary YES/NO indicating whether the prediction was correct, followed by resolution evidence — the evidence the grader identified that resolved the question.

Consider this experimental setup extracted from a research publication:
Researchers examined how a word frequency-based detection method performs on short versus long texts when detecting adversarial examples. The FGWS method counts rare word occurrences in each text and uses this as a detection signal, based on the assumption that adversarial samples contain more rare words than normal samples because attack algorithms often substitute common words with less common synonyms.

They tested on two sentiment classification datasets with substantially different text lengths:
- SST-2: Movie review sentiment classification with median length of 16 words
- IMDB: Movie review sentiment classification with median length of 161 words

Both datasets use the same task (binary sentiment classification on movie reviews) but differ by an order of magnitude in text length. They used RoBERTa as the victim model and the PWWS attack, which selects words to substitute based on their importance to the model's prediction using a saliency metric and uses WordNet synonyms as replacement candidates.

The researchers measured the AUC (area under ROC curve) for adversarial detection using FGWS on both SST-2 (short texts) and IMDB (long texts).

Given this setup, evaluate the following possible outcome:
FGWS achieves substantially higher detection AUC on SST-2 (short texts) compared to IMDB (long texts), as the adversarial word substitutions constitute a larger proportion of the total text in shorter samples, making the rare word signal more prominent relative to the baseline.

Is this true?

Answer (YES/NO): NO